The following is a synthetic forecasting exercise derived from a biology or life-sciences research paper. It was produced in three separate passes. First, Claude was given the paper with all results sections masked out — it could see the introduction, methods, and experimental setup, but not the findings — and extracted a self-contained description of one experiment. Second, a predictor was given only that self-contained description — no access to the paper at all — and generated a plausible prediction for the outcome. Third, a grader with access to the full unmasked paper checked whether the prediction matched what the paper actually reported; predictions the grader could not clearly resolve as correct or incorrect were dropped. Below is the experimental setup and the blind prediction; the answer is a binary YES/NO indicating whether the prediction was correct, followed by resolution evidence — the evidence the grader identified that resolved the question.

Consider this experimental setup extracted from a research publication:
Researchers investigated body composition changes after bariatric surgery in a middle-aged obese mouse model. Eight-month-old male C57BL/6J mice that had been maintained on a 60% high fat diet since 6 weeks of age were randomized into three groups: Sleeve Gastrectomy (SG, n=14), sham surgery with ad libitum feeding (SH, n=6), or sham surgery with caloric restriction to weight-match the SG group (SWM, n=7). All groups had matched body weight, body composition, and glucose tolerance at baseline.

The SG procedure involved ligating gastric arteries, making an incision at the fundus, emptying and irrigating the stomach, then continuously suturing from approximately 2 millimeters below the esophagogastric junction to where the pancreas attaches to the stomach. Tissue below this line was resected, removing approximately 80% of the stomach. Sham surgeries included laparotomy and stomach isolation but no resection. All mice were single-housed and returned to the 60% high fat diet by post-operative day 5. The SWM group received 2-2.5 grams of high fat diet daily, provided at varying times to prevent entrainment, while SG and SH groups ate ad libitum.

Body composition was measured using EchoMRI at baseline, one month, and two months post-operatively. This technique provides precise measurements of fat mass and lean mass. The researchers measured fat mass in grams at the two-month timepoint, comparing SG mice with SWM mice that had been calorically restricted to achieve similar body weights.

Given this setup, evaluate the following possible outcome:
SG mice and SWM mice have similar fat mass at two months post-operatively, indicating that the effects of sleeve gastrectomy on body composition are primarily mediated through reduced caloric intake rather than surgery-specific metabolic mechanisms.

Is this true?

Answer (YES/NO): NO